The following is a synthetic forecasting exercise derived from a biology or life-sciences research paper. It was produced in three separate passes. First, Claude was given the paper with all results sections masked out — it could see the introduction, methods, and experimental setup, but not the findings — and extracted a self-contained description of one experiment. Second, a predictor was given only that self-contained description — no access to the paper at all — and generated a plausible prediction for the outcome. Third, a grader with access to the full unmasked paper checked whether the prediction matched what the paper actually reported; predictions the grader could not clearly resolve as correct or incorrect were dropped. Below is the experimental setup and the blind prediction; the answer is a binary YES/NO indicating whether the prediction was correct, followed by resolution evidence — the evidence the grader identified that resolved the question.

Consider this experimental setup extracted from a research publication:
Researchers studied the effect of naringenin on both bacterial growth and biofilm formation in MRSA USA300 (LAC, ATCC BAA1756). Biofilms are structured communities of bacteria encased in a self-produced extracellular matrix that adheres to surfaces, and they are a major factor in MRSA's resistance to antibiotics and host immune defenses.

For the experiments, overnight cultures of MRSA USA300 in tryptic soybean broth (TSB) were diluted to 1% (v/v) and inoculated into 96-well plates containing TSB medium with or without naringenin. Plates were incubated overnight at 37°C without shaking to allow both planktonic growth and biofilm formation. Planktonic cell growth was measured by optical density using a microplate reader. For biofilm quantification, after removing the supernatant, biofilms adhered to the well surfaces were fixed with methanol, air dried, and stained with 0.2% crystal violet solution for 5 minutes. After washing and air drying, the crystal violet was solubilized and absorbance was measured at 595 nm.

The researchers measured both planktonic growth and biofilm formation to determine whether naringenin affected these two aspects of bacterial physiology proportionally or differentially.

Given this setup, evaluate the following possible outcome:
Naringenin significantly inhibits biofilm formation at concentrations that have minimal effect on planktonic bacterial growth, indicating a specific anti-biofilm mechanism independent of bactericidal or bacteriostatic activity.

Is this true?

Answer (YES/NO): NO